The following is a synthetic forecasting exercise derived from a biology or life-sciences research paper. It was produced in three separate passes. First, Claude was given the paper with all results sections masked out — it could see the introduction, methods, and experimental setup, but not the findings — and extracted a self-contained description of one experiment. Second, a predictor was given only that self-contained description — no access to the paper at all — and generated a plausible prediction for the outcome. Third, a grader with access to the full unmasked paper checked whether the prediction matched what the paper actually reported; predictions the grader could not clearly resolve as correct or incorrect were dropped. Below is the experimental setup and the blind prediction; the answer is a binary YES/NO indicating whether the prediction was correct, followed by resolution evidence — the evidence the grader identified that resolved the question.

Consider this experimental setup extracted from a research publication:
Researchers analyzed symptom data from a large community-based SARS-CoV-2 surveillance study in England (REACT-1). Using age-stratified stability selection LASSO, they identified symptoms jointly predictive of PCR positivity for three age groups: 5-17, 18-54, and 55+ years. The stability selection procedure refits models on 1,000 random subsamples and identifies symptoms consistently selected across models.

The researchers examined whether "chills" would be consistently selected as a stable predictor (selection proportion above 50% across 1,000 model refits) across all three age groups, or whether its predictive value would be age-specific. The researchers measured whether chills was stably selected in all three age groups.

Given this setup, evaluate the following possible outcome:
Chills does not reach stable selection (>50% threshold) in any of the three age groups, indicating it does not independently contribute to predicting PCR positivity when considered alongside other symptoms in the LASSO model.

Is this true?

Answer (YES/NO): NO